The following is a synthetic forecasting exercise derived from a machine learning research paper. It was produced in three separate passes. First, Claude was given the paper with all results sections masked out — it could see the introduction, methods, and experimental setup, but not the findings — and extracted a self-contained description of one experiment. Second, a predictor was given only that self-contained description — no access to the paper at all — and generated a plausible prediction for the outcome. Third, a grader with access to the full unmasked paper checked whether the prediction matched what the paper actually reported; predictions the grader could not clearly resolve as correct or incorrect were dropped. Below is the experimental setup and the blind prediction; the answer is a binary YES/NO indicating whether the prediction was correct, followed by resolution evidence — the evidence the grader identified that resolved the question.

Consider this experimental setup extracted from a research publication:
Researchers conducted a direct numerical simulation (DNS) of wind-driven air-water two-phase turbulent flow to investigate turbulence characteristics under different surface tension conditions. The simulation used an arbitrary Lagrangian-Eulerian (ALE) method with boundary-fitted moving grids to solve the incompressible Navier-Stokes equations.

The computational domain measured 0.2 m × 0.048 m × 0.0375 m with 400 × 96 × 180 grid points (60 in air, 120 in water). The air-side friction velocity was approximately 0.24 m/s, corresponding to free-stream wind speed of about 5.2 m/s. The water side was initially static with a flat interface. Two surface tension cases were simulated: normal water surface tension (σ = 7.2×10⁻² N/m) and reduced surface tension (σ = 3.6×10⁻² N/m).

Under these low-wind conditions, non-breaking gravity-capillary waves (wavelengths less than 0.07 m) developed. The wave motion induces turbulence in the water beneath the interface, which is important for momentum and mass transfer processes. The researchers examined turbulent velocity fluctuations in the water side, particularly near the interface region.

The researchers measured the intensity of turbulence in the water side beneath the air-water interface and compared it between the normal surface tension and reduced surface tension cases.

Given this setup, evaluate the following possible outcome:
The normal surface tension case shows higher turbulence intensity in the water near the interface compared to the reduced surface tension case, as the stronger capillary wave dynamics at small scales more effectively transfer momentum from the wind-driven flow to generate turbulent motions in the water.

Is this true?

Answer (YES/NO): NO